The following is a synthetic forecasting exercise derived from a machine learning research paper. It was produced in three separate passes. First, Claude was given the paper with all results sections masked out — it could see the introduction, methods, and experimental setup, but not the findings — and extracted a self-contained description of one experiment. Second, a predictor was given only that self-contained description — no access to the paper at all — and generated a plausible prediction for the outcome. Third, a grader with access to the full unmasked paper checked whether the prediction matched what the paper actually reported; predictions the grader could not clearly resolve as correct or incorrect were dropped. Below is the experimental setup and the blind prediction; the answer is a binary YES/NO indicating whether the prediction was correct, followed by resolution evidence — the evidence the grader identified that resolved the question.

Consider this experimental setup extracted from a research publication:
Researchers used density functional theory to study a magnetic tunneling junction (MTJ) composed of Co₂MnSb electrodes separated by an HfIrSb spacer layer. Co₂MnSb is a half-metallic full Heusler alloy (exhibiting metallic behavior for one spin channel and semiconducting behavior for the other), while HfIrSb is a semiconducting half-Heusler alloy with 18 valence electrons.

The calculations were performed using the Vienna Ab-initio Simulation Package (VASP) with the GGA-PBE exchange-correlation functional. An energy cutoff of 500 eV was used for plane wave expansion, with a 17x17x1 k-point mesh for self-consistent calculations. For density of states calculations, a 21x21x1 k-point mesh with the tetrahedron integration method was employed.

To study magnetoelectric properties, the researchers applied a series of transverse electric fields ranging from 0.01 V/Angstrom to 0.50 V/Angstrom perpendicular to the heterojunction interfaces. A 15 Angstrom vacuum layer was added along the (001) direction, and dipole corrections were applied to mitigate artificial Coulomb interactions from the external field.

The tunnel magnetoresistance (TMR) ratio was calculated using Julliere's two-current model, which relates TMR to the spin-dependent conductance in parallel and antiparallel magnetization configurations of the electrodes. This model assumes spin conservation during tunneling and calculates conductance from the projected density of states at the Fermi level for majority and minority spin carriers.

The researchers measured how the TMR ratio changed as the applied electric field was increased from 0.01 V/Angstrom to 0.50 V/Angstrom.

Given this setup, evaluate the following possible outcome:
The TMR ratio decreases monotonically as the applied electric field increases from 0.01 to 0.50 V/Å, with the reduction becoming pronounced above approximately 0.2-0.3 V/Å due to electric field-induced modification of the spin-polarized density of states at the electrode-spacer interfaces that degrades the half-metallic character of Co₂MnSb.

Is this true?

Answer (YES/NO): NO